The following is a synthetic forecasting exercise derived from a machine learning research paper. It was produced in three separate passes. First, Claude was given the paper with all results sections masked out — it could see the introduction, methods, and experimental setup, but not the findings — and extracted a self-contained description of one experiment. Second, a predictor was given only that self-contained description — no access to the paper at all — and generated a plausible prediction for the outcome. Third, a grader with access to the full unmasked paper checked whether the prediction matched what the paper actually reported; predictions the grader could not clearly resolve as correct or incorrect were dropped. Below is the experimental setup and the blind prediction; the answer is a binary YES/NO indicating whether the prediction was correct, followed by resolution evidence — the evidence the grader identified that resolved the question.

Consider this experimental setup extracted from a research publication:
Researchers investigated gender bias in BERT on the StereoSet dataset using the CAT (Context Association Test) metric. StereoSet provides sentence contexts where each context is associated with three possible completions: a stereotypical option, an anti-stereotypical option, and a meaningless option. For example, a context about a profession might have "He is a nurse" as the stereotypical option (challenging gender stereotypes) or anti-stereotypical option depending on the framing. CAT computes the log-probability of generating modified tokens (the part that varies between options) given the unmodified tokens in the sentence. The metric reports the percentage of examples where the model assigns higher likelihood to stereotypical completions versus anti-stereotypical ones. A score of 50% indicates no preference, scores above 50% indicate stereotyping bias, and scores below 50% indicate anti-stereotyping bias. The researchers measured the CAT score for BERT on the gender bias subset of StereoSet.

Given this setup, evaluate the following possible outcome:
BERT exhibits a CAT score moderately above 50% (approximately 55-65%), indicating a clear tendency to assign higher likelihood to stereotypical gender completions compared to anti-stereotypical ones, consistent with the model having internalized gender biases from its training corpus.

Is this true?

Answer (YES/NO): YES